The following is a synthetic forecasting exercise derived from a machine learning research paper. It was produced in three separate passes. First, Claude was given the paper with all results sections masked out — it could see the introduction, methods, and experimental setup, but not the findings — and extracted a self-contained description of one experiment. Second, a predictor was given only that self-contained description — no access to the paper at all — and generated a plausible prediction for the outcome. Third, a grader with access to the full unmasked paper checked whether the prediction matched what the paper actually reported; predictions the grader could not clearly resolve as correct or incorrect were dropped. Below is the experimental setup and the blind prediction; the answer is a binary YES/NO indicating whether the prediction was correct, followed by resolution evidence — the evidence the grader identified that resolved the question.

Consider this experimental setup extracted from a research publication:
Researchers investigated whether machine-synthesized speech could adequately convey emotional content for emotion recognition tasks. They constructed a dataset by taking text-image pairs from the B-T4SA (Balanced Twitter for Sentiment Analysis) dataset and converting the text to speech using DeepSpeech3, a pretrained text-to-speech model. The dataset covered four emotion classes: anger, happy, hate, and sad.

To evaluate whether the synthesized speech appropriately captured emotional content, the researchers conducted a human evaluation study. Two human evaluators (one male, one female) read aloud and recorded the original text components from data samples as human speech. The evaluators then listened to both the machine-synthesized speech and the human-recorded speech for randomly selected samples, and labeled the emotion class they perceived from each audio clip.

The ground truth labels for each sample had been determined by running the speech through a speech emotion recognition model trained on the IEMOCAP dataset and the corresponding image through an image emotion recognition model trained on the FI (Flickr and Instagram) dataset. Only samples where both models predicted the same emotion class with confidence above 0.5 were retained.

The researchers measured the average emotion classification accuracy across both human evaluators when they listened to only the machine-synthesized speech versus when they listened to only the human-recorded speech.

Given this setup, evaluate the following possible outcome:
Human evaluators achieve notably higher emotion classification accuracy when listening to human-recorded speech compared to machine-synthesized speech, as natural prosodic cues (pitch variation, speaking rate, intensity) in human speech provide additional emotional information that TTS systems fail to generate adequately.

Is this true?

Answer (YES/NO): NO